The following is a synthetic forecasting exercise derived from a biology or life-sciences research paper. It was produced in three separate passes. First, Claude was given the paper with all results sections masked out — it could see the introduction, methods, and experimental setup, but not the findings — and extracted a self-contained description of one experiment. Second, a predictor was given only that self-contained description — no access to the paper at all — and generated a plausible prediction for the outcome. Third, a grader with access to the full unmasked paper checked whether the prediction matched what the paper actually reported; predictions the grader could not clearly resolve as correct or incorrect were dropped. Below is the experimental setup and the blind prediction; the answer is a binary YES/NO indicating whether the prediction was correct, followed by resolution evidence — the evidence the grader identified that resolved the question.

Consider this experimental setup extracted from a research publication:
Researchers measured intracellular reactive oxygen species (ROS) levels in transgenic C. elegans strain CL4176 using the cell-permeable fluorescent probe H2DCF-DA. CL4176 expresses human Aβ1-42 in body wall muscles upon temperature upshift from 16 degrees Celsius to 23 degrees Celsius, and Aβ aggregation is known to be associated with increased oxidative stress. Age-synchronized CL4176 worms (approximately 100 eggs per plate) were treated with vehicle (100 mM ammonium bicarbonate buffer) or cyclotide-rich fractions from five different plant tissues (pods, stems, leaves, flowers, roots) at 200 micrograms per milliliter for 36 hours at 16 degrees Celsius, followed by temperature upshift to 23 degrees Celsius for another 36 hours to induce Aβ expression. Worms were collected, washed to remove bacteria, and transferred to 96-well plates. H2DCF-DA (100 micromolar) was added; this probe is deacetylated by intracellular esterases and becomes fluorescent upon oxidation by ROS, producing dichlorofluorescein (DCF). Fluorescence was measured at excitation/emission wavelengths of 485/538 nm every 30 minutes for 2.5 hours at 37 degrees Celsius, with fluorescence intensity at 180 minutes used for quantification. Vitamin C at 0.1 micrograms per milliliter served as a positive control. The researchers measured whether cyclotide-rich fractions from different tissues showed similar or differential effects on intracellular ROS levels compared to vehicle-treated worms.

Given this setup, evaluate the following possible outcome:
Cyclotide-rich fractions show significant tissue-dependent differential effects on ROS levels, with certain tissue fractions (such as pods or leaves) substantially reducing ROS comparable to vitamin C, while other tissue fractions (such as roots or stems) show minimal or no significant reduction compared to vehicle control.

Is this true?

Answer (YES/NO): NO